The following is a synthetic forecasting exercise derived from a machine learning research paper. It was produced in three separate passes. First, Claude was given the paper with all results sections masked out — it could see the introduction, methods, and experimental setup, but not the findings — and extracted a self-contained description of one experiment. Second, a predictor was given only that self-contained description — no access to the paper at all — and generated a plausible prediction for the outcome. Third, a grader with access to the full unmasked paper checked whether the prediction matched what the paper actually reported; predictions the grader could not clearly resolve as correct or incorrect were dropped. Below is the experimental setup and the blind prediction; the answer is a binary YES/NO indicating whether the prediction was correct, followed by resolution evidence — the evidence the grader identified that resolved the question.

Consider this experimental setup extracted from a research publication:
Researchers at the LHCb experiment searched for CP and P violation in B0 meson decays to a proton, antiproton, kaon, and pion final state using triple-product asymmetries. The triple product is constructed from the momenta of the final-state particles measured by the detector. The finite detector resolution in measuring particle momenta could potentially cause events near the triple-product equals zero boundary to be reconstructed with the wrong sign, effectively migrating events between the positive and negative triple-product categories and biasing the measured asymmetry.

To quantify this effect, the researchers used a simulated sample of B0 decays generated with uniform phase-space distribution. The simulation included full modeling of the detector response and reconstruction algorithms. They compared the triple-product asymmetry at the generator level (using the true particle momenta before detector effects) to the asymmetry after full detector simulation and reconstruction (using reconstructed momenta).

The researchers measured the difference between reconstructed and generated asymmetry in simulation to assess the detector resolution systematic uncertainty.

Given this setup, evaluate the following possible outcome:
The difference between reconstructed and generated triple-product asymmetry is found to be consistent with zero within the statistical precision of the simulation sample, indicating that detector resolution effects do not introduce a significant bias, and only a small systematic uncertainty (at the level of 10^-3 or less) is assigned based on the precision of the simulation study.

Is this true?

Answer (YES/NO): NO